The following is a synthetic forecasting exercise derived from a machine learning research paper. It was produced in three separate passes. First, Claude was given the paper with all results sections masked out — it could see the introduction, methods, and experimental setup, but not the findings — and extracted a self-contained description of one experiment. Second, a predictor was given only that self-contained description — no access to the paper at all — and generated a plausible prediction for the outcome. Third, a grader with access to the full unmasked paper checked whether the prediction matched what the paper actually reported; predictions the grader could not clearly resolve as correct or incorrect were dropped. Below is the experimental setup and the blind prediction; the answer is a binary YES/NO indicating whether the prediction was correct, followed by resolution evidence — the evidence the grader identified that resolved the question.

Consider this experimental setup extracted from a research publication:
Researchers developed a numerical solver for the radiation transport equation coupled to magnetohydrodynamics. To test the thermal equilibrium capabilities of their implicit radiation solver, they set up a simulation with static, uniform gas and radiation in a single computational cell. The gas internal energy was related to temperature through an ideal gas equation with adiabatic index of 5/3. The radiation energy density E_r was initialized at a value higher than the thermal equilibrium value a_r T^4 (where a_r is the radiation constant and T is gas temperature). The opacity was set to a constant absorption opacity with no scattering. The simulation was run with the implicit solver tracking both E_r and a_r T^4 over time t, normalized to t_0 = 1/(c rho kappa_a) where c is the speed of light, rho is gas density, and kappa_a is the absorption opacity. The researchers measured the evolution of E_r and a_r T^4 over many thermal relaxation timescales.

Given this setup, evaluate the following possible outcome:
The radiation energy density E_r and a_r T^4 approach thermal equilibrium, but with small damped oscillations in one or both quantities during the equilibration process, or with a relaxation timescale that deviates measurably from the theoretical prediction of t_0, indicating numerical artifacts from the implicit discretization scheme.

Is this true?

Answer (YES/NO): NO